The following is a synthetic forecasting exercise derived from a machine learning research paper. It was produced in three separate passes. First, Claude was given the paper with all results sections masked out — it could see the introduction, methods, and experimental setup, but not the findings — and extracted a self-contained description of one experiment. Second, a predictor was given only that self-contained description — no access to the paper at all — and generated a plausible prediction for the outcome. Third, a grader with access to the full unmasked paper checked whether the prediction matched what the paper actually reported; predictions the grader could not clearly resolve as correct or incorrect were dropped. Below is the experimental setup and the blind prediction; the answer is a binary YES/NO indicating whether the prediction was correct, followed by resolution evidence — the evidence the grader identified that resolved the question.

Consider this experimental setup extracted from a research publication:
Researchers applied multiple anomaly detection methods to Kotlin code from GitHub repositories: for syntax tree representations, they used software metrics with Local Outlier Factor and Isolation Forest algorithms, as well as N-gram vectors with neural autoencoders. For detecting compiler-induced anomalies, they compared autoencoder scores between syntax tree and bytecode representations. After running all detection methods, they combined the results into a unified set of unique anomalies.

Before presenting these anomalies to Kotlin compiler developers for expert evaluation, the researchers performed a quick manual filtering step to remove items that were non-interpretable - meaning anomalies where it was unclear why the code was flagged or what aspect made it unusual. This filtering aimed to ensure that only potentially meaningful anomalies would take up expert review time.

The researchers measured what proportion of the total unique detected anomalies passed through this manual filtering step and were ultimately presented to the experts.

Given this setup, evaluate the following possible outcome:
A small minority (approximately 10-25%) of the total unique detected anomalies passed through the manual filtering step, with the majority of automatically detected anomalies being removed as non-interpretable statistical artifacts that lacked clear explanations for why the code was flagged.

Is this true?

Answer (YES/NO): NO